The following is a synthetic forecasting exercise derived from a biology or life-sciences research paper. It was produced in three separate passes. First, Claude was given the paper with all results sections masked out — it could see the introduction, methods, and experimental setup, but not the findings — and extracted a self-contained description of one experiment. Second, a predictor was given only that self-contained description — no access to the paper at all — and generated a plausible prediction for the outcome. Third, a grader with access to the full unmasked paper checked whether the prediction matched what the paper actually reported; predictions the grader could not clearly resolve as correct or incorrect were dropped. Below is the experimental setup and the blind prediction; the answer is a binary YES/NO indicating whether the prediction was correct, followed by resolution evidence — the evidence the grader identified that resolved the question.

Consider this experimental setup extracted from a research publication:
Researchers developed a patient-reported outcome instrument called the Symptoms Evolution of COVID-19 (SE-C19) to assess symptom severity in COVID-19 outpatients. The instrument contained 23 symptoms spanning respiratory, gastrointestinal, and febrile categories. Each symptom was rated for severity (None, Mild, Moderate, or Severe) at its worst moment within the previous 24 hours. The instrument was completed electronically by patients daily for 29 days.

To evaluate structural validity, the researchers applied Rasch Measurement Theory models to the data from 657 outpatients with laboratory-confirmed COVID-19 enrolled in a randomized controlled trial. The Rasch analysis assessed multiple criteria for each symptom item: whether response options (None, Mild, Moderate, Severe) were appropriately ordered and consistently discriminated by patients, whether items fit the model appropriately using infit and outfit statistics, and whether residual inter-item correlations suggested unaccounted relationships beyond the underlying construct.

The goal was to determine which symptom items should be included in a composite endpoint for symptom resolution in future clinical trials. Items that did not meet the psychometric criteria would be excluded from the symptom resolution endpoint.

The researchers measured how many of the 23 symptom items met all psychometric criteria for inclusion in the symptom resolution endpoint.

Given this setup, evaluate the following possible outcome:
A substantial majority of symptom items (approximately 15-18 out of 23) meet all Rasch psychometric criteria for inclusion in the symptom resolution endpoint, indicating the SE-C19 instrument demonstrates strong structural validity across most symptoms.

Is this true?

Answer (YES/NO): NO